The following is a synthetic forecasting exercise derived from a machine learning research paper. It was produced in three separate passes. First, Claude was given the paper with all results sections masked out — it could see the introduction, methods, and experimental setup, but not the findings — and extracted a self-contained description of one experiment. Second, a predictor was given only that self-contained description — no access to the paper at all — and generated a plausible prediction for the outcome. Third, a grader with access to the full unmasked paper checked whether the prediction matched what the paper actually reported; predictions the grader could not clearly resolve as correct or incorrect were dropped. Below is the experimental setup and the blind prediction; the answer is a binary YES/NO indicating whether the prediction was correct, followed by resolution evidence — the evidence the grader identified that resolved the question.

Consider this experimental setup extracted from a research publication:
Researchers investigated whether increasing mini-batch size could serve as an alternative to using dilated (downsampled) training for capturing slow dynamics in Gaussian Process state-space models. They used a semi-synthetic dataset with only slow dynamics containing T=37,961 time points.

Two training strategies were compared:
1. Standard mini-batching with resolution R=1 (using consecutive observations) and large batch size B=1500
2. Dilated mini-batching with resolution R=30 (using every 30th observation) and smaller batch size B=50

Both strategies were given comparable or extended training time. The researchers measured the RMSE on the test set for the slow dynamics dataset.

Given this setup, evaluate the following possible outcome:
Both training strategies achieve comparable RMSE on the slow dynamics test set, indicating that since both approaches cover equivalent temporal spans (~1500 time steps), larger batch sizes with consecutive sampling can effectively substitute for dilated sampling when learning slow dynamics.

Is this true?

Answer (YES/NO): NO